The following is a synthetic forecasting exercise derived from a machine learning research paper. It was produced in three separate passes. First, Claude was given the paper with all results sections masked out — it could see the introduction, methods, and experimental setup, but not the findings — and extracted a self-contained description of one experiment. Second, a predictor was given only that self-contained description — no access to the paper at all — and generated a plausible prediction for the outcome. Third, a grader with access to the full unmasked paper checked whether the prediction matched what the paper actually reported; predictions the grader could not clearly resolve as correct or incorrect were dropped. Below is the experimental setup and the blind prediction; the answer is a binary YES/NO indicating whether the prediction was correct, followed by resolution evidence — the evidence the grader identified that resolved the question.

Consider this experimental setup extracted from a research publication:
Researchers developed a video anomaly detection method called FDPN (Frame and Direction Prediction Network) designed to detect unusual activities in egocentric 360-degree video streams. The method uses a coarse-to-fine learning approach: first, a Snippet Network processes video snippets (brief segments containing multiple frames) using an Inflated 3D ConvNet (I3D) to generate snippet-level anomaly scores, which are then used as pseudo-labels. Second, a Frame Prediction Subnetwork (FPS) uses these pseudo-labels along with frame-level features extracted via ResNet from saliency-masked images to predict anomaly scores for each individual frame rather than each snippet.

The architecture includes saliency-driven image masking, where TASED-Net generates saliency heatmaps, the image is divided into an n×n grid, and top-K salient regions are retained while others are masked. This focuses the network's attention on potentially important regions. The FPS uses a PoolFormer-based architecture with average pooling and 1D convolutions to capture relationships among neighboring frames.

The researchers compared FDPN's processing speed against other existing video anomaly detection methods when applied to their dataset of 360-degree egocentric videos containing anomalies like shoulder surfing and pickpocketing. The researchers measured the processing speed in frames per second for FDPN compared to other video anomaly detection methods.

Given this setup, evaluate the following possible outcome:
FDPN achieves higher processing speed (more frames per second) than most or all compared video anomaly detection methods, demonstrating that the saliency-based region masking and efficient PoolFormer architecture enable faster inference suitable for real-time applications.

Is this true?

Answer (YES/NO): NO